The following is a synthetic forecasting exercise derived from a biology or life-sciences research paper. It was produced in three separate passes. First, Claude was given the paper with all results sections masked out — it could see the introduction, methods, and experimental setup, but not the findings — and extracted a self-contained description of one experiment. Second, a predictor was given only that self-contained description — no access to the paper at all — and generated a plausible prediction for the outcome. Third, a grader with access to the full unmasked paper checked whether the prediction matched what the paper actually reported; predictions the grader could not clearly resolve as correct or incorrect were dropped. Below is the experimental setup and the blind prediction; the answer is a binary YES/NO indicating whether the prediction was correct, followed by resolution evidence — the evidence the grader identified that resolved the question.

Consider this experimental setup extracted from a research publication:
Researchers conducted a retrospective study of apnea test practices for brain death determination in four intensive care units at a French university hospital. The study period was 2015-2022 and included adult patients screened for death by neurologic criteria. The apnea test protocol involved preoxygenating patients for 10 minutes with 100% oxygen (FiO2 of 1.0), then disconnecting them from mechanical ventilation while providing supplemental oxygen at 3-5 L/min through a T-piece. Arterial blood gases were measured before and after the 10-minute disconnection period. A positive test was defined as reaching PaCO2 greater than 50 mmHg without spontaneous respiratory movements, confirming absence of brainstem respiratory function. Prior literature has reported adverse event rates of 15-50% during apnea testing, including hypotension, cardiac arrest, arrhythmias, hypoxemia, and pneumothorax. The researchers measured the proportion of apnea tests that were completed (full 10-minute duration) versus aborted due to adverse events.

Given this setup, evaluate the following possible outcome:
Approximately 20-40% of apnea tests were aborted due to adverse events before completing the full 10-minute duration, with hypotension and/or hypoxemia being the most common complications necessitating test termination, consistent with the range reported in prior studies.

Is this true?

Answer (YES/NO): NO